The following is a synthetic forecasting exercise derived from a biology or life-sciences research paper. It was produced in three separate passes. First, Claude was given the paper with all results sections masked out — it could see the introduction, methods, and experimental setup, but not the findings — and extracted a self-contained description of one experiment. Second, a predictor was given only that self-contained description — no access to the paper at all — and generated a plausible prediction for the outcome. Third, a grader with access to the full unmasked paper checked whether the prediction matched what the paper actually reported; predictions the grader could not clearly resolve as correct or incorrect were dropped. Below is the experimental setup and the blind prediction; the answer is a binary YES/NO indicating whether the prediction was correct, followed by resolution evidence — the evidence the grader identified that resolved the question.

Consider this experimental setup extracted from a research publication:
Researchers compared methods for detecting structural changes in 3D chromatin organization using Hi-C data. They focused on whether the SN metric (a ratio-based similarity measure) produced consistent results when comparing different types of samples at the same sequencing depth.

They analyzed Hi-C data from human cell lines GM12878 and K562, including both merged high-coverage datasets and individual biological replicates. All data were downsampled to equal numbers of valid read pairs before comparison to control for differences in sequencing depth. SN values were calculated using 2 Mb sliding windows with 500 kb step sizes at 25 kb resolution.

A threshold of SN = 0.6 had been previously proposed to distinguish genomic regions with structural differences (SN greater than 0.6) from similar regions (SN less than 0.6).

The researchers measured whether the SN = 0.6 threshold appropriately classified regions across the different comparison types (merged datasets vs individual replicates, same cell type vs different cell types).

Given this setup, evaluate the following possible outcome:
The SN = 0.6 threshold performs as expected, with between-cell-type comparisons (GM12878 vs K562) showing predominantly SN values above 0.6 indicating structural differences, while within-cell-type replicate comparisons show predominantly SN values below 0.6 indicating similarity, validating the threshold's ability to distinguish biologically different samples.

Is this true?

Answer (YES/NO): NO